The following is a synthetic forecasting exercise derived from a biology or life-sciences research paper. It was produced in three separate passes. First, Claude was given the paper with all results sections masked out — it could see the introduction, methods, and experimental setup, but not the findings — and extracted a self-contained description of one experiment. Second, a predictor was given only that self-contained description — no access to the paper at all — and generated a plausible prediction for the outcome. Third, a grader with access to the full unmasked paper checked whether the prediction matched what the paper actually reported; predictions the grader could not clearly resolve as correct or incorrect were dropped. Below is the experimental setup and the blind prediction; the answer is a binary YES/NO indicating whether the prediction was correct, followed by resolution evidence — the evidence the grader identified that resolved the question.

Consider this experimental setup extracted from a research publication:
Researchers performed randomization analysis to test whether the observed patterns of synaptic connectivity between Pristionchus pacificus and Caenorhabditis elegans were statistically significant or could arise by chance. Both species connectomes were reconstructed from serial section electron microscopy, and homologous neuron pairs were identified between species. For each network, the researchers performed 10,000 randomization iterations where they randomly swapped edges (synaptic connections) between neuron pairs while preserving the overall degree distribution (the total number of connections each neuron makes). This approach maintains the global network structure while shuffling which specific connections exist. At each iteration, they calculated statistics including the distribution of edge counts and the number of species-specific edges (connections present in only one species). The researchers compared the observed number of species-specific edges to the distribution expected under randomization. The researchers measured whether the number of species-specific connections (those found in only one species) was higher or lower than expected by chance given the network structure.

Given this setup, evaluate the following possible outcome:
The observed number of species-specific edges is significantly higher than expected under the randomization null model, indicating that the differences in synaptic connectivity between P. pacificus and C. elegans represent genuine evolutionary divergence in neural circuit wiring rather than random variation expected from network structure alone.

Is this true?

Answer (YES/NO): YES